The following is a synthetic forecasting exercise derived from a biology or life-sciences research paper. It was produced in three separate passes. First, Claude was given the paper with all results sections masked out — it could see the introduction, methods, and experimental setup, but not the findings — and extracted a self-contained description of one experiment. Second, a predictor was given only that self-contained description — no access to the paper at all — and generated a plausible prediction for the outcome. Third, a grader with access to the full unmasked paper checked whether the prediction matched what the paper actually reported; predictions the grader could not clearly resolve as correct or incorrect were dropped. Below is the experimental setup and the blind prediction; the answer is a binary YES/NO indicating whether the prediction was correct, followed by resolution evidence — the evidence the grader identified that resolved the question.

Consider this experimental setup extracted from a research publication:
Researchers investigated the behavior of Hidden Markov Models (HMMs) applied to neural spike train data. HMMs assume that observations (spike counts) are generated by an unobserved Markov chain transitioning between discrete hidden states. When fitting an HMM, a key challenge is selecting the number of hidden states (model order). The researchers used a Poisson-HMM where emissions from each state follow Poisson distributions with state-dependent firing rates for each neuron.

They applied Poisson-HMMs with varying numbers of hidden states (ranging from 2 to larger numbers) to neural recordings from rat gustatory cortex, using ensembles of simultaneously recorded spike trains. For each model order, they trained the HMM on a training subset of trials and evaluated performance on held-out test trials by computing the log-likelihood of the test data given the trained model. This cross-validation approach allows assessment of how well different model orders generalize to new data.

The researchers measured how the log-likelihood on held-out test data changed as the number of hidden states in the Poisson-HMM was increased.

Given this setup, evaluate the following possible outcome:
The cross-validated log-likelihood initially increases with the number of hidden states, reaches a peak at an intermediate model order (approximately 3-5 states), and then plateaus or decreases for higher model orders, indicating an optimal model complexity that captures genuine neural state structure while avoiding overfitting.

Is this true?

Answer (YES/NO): NO